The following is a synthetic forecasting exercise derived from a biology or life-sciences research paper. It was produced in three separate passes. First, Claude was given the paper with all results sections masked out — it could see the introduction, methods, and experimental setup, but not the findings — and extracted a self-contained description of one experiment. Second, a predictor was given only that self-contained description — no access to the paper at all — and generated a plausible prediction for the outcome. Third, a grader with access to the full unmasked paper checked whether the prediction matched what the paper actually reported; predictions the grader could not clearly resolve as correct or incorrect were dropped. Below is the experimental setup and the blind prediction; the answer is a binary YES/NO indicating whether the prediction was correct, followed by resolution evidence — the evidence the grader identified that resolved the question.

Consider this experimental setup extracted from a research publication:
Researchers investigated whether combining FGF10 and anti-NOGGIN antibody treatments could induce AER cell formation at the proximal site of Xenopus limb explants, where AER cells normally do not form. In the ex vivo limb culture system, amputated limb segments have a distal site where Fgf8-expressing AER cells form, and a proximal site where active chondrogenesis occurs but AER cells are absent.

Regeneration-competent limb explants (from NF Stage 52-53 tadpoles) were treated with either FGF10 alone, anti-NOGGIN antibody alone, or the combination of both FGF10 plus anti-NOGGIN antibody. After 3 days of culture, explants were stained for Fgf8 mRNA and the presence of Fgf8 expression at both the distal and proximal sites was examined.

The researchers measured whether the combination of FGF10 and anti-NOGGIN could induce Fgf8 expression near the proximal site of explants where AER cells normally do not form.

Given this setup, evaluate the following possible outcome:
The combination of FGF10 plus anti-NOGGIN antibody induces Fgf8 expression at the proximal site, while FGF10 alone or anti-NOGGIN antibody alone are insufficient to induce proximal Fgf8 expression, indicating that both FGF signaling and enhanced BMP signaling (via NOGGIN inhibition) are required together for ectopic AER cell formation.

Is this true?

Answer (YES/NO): NO